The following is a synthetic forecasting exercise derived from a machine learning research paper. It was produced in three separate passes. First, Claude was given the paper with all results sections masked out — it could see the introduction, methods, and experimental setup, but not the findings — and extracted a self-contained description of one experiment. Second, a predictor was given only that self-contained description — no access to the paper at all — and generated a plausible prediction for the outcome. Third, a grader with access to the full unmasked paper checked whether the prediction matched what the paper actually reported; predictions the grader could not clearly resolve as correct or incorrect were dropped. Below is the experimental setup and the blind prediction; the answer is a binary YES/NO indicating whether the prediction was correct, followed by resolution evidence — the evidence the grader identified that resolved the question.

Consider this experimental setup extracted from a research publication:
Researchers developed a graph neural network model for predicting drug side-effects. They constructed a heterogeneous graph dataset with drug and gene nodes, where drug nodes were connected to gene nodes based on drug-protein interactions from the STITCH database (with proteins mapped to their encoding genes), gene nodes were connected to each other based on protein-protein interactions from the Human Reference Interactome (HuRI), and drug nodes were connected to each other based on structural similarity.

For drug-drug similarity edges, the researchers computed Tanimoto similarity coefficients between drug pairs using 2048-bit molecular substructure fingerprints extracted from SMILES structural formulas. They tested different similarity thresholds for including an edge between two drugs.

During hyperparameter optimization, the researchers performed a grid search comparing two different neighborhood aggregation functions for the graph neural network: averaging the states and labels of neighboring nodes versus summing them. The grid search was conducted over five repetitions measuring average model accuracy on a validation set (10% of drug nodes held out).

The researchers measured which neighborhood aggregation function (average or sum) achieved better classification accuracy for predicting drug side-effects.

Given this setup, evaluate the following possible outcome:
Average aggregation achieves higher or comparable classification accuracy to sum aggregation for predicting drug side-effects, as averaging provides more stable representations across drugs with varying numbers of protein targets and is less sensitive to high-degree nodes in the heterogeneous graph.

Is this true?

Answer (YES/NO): YES